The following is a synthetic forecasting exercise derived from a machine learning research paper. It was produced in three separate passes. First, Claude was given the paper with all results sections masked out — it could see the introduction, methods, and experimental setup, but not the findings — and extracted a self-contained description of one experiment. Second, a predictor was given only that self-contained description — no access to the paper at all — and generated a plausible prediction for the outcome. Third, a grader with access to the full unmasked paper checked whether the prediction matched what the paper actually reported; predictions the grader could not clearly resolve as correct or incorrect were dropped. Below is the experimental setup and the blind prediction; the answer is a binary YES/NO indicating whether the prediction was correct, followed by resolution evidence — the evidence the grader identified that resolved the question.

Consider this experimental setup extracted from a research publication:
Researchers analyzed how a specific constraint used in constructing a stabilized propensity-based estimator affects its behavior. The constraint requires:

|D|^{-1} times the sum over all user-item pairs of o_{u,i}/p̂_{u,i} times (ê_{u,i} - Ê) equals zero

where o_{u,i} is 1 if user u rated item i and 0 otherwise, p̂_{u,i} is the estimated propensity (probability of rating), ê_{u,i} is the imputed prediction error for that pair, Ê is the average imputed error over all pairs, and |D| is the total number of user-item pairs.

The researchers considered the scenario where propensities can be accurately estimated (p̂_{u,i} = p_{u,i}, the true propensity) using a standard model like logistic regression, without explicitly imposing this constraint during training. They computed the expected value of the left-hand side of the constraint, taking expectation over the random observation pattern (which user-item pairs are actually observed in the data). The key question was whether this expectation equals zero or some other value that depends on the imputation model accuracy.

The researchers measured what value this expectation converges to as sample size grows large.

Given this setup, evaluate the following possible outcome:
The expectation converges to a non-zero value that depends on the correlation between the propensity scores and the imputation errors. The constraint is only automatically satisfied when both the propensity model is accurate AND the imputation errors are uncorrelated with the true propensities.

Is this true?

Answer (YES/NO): NO